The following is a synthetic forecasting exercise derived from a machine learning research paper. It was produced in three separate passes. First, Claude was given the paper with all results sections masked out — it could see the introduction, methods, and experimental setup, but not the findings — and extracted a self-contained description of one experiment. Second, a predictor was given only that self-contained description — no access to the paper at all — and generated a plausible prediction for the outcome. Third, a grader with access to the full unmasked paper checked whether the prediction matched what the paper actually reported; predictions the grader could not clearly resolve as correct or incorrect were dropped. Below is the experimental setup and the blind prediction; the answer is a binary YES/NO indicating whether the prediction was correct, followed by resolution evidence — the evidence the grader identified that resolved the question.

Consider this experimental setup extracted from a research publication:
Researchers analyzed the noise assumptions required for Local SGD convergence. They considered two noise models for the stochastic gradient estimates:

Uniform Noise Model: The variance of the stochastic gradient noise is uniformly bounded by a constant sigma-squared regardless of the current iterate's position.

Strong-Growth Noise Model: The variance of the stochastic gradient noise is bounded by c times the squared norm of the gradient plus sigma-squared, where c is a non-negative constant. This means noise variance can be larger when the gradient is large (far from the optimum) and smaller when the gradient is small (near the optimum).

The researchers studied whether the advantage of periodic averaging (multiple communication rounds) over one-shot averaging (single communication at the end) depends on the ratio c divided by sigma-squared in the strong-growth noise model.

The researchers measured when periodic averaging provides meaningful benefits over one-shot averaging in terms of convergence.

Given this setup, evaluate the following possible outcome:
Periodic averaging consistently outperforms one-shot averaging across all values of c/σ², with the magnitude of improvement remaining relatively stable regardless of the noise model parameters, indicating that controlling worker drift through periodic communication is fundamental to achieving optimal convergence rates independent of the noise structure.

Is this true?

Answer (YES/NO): NO